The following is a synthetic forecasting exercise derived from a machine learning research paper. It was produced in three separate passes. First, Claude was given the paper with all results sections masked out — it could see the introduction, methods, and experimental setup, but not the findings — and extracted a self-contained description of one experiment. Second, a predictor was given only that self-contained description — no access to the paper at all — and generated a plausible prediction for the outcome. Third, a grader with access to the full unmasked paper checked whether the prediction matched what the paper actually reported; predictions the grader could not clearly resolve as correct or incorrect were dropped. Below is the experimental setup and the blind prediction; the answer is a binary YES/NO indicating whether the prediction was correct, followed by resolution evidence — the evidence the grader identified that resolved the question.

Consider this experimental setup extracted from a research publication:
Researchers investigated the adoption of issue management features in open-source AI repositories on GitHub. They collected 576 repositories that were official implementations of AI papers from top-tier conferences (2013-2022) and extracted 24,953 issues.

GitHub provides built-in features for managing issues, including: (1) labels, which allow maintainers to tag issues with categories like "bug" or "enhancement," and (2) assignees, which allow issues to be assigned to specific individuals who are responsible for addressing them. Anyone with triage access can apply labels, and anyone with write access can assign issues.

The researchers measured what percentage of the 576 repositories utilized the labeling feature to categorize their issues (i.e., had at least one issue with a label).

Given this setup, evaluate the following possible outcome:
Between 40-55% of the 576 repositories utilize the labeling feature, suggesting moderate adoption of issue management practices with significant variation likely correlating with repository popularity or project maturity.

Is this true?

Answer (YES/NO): NO